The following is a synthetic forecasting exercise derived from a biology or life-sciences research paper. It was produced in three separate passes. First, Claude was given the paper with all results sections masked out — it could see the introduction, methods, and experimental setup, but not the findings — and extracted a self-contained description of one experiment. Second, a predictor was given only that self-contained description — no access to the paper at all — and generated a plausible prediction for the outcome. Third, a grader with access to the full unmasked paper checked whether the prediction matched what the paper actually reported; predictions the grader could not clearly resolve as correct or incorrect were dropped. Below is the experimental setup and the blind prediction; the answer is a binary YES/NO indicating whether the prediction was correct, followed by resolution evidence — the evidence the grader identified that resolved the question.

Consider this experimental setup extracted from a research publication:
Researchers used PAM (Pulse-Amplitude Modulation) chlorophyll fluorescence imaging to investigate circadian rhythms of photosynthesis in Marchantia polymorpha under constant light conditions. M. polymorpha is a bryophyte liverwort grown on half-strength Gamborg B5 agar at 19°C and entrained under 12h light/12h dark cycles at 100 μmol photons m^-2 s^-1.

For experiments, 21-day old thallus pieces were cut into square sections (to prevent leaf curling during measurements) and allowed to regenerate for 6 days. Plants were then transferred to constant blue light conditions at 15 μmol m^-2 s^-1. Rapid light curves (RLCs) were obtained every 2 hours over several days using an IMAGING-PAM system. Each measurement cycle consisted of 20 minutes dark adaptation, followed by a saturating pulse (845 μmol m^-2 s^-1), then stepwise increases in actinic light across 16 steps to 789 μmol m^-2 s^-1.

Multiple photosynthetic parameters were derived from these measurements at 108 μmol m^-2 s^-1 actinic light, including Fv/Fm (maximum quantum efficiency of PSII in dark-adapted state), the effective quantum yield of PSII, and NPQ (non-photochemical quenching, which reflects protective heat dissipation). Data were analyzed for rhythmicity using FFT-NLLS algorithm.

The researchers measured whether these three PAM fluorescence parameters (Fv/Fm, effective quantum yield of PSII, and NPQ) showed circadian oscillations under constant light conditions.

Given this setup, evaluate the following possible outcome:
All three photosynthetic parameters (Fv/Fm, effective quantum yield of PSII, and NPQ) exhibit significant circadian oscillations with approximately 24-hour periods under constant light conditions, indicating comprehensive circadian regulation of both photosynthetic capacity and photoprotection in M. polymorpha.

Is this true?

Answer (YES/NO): NO